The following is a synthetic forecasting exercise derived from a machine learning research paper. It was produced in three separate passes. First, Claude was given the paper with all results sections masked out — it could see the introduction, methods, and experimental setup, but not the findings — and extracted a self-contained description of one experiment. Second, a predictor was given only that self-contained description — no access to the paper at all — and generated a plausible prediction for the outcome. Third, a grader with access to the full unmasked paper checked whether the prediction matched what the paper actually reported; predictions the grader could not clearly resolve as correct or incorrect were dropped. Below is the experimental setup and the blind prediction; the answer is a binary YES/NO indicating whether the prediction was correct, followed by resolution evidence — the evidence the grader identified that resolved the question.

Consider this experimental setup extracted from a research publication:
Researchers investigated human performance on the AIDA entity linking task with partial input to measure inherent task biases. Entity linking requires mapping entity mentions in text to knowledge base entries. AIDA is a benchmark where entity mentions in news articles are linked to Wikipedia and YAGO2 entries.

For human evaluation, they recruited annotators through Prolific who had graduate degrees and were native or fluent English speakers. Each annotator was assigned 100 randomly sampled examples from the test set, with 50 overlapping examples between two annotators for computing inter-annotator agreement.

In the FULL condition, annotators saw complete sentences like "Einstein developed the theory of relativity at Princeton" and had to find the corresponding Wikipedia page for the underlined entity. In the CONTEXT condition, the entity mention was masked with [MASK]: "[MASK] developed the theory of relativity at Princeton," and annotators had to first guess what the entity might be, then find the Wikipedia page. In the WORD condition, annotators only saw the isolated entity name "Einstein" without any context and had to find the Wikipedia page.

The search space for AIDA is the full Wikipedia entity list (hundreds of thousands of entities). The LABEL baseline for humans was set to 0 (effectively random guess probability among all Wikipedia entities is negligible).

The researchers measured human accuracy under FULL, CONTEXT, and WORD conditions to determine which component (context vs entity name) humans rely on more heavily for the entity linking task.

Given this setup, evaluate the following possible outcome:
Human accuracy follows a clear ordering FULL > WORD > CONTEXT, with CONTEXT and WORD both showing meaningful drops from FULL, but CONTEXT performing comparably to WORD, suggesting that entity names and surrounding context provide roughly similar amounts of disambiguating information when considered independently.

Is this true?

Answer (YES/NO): NO